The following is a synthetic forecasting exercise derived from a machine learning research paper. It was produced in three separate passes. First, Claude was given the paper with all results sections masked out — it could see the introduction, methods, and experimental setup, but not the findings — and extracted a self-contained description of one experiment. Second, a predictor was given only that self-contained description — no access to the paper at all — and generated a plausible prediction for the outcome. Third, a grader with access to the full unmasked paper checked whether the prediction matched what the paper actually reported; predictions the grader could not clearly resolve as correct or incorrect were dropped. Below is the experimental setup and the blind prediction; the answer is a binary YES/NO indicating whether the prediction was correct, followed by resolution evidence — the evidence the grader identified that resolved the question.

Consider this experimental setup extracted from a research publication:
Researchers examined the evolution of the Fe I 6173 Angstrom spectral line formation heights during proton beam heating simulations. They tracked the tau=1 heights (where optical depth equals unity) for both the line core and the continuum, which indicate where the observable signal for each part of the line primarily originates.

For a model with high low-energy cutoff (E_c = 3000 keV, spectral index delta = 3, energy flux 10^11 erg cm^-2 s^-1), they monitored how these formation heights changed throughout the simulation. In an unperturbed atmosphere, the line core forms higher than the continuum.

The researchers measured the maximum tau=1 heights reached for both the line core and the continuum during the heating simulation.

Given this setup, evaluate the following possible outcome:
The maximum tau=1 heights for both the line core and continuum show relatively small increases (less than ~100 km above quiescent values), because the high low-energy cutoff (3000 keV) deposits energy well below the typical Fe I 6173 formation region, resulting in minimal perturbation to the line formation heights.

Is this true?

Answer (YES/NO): NO